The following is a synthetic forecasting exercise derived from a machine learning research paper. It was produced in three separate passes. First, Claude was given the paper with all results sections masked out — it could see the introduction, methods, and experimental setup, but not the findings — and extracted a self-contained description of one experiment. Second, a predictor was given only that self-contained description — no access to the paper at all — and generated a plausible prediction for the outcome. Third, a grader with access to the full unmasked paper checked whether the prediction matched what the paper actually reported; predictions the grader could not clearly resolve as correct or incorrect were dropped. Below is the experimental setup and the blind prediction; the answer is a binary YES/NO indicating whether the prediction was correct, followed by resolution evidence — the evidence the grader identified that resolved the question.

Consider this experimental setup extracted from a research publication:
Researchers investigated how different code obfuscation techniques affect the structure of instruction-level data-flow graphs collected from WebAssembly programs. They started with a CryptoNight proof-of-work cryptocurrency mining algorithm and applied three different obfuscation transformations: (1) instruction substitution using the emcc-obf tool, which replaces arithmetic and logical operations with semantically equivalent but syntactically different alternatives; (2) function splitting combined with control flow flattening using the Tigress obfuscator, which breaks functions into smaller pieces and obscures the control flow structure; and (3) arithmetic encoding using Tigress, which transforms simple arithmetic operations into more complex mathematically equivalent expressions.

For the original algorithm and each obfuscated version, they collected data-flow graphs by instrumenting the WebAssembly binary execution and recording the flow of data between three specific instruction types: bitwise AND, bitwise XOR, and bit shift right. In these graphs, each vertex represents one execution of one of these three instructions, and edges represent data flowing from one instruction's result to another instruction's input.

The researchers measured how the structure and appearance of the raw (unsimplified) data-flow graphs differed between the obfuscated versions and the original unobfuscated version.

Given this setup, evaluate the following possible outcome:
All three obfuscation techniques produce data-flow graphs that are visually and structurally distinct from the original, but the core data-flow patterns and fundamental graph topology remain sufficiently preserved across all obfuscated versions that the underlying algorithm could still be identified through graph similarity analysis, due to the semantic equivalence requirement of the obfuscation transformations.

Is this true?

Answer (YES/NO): YES